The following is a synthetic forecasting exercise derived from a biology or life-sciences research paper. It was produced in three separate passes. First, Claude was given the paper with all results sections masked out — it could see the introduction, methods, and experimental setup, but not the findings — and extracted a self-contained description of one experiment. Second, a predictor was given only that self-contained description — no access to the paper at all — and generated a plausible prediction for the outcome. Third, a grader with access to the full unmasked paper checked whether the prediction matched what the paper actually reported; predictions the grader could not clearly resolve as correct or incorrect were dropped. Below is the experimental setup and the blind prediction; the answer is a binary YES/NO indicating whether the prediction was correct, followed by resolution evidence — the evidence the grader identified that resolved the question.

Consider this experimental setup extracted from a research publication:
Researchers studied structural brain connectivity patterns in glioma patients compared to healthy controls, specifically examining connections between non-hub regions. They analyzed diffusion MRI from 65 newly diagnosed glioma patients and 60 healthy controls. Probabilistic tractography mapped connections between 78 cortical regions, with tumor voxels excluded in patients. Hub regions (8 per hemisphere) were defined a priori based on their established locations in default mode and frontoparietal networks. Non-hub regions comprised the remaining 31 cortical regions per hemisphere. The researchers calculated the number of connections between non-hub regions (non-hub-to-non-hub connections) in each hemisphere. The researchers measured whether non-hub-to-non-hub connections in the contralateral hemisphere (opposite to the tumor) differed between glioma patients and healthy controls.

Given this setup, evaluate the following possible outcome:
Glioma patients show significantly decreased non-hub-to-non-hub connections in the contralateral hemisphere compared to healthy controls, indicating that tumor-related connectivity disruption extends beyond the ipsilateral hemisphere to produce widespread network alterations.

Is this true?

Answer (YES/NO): NO